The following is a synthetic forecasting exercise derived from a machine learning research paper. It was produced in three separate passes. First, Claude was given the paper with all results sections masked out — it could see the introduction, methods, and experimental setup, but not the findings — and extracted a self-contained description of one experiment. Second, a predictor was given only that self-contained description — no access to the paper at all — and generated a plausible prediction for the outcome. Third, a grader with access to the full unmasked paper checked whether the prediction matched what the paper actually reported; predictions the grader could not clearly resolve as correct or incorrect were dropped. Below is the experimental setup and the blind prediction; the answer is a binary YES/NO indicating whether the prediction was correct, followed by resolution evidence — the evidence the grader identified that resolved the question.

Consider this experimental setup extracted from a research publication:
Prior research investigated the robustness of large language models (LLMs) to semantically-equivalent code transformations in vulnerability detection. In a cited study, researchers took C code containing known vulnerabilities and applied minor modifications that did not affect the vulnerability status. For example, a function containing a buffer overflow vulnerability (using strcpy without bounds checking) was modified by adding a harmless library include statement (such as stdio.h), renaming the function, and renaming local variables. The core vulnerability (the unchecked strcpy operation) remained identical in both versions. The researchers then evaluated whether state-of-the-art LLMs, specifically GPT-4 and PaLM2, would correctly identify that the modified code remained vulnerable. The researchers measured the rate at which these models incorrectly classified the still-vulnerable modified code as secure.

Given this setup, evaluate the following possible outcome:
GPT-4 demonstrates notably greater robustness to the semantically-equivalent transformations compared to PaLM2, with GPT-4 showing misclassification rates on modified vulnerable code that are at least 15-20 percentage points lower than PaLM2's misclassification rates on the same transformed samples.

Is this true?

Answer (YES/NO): NO